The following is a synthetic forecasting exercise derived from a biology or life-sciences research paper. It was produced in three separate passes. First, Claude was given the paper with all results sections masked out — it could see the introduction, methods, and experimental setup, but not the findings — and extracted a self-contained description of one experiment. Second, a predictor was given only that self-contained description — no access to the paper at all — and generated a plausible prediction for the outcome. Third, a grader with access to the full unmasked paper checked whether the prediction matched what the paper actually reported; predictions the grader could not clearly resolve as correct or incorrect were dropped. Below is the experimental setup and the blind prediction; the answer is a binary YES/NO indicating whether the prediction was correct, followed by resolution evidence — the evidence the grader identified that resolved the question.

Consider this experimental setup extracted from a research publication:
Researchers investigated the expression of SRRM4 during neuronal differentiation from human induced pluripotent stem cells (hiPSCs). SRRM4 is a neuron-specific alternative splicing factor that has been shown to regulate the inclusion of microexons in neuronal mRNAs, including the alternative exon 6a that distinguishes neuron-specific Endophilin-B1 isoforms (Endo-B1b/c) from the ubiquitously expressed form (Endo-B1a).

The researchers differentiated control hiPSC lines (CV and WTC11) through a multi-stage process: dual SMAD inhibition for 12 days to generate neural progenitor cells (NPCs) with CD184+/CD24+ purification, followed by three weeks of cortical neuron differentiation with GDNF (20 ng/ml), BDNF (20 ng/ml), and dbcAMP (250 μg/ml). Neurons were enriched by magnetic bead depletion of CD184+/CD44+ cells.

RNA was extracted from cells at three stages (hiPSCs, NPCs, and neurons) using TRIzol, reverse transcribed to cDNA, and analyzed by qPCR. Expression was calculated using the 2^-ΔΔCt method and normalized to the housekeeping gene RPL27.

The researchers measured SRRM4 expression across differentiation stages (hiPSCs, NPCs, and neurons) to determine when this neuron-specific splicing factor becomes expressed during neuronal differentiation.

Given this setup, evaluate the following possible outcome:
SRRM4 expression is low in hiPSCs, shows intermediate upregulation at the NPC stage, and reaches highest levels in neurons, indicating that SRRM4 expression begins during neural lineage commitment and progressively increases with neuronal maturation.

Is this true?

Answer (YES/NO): NO